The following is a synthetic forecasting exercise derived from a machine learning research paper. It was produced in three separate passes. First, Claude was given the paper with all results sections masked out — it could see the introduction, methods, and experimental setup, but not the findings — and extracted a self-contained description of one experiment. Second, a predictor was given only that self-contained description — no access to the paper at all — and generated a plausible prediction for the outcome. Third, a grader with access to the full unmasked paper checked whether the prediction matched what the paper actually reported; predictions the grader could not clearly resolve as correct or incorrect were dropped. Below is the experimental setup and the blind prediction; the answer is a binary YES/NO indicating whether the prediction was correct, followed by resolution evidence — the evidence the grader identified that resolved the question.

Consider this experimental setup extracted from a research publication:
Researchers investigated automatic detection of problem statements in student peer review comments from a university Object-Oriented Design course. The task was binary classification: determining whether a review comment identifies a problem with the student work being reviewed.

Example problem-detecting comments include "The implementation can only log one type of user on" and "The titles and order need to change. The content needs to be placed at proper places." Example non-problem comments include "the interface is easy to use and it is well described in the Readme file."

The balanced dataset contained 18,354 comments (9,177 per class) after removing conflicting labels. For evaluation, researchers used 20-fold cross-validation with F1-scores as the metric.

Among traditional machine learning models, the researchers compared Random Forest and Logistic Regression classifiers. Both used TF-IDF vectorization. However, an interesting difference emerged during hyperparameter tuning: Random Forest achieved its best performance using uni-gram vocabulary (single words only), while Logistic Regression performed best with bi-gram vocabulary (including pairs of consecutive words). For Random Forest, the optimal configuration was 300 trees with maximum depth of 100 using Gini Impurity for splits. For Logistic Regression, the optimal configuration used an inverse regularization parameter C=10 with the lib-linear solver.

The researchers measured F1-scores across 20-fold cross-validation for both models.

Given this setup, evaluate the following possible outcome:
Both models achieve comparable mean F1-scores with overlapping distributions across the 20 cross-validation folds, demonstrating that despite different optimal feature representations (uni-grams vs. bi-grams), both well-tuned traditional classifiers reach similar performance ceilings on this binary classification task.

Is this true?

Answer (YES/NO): NO